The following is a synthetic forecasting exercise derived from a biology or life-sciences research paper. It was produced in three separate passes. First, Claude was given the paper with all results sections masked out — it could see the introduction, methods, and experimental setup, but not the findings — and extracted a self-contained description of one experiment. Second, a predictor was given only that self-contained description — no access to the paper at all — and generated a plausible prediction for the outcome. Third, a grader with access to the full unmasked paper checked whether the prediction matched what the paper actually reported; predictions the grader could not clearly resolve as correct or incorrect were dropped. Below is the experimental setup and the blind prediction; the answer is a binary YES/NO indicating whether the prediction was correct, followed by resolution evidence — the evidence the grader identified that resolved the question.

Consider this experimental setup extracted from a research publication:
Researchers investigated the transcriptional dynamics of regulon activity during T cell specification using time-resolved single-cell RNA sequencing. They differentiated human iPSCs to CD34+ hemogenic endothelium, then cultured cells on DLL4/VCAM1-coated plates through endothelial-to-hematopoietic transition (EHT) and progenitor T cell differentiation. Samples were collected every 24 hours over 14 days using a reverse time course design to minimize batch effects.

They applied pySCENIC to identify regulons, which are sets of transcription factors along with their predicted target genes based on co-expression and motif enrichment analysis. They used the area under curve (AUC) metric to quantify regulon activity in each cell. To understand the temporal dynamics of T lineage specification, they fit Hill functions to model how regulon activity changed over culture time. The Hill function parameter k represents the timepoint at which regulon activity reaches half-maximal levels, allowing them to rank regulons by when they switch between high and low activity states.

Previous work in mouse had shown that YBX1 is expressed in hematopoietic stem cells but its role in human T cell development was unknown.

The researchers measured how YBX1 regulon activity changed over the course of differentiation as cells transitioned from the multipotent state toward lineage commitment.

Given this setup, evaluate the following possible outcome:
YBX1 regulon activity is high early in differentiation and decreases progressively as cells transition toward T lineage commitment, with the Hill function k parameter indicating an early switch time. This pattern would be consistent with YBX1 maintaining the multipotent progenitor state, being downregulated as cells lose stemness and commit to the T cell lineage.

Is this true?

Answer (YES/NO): NO